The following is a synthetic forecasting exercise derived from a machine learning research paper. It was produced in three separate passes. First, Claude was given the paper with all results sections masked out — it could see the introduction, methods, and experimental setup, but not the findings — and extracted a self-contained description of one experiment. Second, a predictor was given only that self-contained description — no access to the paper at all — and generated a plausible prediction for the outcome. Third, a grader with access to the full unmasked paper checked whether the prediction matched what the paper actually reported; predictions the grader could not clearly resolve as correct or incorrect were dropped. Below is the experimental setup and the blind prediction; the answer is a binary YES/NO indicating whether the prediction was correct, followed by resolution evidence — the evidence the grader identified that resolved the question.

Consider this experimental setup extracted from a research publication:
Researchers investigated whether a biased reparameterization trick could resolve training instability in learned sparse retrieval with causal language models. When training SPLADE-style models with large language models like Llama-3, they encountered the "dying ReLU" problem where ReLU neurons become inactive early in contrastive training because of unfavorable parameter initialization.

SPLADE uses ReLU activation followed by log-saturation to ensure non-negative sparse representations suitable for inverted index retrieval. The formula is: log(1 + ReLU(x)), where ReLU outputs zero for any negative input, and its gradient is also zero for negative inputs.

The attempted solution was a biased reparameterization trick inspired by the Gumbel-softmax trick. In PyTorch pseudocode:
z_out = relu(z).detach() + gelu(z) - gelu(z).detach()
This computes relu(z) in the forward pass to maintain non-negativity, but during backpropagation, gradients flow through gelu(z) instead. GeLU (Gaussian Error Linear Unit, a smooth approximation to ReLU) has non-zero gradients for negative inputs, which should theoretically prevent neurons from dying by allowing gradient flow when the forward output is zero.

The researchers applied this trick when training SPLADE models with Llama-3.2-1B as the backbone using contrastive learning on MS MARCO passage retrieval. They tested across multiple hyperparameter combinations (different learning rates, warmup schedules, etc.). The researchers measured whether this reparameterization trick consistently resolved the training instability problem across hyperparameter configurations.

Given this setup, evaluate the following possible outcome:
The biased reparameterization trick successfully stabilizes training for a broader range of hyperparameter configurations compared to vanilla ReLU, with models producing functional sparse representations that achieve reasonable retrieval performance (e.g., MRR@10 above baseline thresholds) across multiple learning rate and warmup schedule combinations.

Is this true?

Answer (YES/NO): NO